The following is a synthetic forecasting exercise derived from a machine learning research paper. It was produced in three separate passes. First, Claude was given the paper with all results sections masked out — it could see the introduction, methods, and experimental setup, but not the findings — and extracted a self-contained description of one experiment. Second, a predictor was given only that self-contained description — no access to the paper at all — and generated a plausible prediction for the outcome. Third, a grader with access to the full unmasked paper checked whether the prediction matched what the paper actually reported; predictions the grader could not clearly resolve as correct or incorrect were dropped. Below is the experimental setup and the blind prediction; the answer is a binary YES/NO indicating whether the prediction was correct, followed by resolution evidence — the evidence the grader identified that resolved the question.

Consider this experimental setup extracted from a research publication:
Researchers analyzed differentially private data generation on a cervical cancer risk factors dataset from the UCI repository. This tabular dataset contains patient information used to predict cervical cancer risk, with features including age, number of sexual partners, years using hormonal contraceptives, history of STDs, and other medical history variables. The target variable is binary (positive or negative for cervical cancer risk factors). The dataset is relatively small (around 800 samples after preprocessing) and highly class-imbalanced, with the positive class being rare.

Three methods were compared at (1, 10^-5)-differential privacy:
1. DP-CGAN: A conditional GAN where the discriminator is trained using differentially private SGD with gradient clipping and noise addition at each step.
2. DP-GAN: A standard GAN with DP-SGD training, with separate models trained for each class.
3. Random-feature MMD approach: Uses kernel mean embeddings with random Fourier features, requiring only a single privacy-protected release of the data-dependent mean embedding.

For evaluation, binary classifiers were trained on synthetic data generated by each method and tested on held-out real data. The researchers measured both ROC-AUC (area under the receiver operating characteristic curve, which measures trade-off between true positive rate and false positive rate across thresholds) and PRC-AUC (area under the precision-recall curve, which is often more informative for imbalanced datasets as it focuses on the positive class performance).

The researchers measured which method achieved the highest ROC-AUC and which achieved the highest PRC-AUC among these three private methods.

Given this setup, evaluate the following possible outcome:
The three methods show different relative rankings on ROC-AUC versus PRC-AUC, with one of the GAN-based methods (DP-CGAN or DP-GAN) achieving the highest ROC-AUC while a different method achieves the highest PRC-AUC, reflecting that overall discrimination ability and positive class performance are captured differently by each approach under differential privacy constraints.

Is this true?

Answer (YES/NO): NO